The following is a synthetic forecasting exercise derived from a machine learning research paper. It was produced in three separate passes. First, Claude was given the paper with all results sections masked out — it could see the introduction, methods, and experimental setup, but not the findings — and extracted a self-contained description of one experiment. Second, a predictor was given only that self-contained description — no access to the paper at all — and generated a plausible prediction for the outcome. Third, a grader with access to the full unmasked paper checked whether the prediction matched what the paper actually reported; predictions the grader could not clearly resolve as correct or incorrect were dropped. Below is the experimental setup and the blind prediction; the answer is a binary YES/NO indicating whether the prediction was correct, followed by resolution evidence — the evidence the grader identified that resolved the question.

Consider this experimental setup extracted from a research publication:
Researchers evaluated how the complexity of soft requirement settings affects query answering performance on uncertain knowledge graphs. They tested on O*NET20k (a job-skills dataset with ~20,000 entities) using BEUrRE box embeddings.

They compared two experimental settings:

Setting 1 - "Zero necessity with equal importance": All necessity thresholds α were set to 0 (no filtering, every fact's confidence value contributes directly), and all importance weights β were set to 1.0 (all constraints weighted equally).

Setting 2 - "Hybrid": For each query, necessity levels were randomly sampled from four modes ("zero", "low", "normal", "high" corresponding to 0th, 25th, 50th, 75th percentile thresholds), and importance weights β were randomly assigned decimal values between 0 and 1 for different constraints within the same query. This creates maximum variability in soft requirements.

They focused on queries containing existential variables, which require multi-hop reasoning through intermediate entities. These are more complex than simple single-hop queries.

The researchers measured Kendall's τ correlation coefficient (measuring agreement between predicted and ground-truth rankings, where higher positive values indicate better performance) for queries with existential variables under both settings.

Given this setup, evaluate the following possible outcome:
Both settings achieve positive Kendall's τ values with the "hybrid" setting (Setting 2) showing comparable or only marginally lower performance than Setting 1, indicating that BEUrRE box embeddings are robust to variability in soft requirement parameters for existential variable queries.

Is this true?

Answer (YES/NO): NO